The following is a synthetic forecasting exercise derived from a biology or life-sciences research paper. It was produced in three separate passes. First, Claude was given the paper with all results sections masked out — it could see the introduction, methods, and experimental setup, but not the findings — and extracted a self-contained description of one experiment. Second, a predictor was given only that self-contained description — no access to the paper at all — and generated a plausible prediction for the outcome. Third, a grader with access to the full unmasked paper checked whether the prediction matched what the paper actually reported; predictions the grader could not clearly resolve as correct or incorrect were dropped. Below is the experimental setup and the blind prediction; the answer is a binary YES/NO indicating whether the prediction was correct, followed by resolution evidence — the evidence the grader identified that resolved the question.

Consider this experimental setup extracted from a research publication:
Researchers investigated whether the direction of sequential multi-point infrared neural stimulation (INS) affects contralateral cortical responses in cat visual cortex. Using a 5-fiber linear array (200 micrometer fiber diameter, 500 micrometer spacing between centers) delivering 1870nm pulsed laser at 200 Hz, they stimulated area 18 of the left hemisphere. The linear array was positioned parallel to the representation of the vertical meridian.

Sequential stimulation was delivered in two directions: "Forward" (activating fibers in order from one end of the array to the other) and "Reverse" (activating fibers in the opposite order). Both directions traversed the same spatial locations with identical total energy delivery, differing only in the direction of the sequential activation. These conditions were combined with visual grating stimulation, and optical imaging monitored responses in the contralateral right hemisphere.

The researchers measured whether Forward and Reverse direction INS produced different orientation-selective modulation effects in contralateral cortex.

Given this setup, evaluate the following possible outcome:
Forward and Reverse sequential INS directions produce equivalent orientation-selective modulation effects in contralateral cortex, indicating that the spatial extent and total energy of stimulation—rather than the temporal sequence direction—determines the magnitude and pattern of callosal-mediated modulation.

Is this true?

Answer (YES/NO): YES